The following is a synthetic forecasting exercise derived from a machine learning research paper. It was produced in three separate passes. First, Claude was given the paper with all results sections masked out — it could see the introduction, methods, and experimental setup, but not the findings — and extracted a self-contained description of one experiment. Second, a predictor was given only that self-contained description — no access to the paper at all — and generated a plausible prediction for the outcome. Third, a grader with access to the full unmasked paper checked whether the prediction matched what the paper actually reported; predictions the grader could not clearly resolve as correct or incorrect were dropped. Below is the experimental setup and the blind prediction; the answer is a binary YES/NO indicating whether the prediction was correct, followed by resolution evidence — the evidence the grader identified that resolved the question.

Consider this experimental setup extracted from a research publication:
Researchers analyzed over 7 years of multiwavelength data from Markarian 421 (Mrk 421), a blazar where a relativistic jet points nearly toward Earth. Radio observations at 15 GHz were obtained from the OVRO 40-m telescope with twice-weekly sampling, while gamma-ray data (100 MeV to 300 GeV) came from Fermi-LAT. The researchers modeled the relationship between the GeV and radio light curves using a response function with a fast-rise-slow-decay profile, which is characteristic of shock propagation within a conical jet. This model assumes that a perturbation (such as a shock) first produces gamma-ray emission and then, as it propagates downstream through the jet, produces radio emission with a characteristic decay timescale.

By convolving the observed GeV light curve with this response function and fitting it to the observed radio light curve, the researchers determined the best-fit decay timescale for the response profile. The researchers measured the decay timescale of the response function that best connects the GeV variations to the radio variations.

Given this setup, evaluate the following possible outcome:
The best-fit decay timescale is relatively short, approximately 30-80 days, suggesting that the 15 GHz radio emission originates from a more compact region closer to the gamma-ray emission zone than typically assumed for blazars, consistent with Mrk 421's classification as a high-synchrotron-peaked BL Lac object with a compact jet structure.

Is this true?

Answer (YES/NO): NO